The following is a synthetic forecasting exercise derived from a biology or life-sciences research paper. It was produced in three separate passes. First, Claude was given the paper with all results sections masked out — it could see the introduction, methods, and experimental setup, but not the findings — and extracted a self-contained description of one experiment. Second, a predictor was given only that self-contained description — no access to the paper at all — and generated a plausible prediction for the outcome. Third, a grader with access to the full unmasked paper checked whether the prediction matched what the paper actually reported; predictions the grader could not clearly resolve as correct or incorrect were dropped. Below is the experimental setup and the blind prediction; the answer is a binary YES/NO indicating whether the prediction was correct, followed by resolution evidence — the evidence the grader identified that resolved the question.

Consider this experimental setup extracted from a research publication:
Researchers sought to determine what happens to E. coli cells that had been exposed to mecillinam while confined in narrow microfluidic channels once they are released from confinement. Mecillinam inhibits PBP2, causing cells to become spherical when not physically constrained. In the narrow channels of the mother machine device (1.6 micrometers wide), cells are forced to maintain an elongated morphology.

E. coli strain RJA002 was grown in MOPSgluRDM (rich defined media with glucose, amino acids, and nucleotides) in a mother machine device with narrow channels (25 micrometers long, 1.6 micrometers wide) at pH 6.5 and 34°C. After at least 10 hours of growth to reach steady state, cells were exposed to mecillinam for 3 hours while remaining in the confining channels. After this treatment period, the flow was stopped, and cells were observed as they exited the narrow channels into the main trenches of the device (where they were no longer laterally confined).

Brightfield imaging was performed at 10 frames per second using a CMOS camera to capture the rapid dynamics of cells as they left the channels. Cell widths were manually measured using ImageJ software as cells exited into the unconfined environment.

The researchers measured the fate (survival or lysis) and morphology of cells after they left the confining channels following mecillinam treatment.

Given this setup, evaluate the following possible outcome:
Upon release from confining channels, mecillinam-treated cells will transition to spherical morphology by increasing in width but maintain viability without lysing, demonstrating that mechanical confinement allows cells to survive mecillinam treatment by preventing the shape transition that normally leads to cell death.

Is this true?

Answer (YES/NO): NO